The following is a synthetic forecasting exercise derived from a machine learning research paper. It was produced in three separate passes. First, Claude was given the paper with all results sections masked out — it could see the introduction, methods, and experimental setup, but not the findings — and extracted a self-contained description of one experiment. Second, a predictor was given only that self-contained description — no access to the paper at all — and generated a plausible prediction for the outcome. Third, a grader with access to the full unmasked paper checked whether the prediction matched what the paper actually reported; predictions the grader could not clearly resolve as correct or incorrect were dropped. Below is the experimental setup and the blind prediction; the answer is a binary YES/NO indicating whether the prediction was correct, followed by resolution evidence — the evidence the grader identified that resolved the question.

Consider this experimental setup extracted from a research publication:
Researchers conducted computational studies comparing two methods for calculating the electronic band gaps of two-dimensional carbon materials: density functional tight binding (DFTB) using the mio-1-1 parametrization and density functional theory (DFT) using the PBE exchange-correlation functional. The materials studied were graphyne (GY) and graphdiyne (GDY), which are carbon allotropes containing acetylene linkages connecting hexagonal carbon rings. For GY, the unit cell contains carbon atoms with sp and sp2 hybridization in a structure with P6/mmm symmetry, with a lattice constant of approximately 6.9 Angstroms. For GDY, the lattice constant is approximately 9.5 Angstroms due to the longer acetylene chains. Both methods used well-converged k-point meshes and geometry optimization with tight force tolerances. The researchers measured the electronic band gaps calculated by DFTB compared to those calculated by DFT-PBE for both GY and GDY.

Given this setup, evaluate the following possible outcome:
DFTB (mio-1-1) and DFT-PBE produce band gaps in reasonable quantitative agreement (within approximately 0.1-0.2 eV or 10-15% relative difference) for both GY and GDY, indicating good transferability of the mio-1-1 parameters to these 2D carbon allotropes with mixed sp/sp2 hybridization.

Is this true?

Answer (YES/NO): NO